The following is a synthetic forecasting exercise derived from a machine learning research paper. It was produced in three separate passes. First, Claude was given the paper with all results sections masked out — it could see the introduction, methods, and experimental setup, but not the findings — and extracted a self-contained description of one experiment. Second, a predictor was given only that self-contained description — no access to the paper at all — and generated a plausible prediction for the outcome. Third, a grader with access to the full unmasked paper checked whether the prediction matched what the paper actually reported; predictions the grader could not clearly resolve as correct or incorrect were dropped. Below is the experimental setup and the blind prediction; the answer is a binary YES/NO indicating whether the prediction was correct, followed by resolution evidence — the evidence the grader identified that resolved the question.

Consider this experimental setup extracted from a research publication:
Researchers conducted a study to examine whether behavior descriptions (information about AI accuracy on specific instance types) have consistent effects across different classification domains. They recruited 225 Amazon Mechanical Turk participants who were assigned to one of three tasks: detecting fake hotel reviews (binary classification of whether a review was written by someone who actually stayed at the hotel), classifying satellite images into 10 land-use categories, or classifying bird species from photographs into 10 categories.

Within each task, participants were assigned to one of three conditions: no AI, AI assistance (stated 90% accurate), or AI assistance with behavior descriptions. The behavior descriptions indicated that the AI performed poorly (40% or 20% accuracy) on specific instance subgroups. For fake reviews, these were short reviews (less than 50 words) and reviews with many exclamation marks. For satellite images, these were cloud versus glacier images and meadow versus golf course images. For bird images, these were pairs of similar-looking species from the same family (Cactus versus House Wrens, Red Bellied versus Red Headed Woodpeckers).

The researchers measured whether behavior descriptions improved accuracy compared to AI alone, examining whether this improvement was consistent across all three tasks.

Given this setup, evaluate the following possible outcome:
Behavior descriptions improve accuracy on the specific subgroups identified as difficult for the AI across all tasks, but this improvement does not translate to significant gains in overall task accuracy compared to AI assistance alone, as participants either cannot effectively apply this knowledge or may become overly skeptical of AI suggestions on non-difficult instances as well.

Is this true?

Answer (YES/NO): NO